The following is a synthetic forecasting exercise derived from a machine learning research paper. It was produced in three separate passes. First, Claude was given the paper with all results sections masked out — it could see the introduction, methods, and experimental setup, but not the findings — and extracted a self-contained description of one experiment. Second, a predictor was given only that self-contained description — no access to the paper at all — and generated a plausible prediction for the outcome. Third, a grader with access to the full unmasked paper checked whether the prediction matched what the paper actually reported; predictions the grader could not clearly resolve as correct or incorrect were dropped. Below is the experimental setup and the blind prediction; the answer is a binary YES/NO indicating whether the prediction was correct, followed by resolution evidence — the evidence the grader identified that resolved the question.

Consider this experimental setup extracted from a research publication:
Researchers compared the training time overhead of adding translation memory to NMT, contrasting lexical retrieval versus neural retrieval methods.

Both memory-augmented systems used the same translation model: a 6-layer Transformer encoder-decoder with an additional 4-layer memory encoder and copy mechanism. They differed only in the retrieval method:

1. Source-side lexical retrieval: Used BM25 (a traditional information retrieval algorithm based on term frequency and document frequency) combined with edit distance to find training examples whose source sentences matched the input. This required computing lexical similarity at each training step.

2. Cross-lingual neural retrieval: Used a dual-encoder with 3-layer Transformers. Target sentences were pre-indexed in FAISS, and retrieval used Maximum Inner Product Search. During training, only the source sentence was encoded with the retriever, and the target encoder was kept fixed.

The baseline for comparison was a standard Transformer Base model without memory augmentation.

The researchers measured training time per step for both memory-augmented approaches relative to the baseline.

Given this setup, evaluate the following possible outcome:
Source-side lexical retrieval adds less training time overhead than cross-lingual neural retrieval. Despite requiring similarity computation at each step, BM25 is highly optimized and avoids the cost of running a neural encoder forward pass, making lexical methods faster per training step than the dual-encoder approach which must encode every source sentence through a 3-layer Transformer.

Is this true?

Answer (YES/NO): YES